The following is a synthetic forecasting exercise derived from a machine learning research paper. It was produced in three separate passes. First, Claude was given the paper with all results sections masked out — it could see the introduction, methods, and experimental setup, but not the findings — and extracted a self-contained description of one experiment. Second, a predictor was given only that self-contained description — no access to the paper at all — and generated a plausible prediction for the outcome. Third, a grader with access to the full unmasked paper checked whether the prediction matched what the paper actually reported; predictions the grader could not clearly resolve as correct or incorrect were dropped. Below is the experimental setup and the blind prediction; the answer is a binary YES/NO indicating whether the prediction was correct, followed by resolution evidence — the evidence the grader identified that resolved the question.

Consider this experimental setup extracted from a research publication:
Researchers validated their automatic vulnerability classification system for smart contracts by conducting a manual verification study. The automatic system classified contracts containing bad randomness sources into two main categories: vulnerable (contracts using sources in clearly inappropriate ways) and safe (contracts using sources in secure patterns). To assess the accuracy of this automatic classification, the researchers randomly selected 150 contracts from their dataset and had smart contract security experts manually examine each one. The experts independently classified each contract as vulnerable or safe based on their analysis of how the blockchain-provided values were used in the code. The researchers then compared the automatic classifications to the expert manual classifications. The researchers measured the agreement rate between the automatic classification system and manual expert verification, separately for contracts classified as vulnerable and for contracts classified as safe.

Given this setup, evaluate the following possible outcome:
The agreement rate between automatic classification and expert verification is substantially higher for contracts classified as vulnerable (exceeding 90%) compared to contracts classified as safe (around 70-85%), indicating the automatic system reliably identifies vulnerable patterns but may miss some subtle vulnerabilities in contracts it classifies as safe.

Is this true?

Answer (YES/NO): NO